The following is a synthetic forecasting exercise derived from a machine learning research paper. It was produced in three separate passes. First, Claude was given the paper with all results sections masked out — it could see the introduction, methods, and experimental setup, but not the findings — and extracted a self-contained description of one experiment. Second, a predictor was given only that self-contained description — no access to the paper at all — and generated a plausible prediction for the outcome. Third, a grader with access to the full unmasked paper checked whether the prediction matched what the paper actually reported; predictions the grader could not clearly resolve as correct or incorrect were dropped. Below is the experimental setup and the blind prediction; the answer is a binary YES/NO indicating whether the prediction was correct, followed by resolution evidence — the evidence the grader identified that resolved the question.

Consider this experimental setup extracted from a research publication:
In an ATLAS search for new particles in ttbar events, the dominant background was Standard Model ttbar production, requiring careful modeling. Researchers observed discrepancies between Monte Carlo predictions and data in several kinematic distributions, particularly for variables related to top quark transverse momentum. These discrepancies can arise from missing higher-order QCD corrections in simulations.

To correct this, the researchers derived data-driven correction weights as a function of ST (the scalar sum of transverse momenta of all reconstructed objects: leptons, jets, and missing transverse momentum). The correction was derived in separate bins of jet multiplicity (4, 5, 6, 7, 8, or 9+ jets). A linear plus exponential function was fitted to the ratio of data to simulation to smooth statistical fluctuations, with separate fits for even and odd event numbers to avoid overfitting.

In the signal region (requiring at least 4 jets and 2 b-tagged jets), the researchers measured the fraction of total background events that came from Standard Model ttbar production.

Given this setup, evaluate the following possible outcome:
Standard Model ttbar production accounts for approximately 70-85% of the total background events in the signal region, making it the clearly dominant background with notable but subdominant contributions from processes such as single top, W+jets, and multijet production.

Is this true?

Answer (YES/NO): NO